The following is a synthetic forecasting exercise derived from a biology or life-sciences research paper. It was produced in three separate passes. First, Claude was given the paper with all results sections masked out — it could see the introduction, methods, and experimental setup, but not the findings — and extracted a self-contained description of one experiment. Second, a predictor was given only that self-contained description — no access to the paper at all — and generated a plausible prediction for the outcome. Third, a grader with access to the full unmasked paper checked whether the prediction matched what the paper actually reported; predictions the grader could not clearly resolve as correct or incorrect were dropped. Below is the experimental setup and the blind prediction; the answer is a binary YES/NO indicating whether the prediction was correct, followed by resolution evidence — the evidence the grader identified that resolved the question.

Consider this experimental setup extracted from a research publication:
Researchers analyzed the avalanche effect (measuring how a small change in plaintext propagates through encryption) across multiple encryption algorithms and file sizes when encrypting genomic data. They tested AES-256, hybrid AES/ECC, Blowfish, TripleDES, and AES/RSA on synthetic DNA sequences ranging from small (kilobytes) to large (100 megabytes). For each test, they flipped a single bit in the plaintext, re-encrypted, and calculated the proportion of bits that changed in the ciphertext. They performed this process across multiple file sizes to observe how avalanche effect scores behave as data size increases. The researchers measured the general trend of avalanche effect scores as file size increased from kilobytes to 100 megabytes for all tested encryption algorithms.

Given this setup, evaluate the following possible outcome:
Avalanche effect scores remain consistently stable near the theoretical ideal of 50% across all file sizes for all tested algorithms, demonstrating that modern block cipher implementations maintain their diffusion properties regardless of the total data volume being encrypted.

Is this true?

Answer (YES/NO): NO